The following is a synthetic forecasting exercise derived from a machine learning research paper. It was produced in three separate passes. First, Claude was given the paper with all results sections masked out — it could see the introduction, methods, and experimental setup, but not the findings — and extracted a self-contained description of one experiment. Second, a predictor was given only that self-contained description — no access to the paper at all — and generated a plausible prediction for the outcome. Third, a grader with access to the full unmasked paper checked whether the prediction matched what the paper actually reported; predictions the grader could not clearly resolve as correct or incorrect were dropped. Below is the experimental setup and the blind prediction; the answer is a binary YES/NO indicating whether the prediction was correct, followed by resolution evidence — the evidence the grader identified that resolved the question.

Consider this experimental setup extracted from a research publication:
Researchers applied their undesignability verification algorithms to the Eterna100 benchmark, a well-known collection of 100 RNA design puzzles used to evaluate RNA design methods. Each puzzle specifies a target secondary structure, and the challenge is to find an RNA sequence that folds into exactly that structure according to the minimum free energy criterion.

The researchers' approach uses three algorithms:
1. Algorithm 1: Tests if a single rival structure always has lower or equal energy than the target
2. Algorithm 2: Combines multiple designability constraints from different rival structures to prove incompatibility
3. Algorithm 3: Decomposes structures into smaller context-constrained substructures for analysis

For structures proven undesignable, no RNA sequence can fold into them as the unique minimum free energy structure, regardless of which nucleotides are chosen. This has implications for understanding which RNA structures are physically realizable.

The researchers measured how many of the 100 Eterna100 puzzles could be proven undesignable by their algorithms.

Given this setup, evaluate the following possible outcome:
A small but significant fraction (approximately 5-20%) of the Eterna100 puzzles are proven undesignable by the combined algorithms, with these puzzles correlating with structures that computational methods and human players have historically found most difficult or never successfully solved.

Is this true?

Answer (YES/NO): YES